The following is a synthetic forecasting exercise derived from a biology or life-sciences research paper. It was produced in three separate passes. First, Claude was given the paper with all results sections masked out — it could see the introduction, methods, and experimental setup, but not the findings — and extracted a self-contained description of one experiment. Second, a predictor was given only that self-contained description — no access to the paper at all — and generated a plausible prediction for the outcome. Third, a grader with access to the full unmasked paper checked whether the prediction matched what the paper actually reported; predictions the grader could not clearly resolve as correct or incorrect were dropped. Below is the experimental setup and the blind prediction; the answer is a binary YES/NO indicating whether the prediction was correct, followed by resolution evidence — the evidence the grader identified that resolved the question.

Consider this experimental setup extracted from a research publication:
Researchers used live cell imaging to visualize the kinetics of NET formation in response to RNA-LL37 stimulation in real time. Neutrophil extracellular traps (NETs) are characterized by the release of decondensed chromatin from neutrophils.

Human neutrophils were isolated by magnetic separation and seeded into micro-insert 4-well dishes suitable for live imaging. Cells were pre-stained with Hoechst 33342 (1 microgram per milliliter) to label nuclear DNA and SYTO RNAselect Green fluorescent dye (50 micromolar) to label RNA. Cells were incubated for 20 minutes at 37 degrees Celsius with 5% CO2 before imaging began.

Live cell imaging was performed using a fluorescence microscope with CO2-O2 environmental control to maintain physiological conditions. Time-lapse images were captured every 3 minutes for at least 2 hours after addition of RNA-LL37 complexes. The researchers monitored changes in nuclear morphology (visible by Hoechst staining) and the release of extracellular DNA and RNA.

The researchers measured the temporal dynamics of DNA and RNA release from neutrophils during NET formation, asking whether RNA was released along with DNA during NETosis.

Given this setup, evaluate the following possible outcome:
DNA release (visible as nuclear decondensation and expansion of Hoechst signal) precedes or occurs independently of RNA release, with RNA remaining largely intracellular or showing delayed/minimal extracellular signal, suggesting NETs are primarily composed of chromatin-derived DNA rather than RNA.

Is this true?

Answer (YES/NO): NO